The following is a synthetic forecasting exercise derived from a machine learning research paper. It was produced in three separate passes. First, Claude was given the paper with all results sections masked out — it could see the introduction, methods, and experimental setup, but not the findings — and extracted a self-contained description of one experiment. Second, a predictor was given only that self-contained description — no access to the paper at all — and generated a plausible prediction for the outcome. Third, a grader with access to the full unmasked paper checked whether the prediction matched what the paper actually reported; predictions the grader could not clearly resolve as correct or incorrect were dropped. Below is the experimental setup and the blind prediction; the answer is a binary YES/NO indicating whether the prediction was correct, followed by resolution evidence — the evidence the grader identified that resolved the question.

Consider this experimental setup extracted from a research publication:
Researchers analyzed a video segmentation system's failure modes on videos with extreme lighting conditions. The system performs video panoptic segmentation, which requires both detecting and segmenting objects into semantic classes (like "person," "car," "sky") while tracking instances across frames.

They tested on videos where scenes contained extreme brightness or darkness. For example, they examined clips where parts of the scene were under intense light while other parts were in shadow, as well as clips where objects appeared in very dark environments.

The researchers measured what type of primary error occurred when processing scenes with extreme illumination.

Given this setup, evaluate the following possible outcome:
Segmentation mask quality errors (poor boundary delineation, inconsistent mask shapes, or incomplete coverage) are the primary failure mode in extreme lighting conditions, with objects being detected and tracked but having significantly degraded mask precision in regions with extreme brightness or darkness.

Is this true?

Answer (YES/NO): NO